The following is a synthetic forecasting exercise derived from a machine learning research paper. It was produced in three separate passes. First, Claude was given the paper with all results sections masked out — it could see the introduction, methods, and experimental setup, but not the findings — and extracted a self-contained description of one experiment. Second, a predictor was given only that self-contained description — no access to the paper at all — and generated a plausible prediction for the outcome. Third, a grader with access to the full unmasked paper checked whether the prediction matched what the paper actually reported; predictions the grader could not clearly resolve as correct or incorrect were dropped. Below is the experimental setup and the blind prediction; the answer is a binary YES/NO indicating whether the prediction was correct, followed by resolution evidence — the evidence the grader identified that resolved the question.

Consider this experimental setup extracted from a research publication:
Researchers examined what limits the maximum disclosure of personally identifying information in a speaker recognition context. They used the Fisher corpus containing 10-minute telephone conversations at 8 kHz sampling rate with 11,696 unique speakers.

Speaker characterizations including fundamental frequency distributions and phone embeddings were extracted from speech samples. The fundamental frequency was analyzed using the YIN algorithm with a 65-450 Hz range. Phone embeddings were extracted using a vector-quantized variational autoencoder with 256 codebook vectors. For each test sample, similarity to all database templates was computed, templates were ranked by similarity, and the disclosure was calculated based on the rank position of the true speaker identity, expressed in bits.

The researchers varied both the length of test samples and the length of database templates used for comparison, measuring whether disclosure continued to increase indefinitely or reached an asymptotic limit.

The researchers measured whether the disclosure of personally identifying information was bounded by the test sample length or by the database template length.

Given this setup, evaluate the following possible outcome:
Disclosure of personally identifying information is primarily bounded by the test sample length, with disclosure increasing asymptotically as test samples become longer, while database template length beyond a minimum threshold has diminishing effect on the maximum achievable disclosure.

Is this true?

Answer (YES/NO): NO